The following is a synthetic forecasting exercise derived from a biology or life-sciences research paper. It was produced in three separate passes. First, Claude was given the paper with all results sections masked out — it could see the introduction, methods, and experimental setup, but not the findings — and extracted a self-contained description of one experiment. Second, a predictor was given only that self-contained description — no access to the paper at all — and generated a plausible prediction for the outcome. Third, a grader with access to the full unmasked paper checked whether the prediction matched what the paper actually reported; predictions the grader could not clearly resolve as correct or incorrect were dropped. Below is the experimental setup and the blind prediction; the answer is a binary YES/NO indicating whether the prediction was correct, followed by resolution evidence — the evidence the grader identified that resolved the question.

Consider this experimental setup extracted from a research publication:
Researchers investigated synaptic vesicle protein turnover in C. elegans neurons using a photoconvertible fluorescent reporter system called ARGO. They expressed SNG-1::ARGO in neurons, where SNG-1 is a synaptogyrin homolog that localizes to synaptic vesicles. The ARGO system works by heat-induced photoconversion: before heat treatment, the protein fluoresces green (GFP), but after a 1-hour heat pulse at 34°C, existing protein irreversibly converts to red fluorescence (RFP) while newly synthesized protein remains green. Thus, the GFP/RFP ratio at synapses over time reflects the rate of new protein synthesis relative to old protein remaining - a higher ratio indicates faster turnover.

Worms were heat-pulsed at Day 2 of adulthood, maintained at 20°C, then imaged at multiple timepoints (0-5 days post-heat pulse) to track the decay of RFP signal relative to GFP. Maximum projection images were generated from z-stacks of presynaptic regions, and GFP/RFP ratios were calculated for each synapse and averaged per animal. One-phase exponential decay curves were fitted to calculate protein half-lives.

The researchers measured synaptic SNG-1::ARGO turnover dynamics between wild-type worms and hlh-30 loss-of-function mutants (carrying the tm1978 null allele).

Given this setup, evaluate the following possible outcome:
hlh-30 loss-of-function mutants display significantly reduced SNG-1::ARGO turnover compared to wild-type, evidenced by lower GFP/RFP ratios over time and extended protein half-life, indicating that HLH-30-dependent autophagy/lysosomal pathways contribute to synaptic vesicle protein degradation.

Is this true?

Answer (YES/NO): YES